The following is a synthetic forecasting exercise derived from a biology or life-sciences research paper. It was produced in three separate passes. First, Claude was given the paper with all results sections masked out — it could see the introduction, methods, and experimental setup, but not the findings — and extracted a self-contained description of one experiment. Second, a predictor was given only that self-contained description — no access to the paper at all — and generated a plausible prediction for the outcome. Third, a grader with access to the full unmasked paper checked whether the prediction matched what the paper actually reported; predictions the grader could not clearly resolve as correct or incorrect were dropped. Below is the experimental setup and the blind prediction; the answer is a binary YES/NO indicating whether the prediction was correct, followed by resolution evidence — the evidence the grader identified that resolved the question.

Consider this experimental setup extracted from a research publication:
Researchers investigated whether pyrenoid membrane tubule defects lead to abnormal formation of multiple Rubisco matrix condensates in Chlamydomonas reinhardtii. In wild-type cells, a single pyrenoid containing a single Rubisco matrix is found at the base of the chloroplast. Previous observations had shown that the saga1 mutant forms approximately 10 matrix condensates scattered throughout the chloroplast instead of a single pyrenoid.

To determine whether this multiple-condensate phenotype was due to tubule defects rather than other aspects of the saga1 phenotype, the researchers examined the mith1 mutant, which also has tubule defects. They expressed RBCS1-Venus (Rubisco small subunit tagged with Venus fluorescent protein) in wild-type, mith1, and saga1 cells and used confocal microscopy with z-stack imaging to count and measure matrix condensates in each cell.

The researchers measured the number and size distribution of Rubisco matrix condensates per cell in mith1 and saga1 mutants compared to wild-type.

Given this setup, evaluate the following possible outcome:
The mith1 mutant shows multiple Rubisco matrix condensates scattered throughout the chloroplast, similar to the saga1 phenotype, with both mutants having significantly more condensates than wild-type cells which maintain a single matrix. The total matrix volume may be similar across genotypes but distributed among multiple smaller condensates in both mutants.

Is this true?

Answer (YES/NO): NO